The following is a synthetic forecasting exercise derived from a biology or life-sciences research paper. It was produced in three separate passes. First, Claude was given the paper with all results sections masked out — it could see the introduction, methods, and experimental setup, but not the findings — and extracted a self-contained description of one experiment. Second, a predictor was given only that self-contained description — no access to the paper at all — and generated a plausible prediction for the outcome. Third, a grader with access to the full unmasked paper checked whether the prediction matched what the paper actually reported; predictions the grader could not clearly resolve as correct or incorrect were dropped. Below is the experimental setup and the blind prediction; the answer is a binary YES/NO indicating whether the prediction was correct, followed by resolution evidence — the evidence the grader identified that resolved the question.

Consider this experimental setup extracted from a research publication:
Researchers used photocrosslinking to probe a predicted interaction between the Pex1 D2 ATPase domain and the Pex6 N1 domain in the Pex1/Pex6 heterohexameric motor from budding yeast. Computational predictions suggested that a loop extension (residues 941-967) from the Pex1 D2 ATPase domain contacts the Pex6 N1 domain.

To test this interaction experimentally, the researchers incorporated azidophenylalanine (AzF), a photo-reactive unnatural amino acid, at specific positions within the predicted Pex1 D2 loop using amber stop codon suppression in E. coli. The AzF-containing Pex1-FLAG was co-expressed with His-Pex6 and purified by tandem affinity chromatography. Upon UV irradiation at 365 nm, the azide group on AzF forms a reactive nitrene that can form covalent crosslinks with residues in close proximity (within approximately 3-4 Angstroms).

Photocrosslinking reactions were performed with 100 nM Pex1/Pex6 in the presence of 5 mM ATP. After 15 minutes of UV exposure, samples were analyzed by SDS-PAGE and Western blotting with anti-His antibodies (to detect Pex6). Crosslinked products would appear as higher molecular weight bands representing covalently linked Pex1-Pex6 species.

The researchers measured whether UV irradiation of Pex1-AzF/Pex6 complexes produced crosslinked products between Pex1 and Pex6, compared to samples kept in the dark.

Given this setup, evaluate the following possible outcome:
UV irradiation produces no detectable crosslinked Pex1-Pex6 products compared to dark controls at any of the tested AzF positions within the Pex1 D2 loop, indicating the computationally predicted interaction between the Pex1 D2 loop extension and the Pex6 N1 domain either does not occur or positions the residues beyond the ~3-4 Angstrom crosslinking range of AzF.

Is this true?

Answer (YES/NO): NO